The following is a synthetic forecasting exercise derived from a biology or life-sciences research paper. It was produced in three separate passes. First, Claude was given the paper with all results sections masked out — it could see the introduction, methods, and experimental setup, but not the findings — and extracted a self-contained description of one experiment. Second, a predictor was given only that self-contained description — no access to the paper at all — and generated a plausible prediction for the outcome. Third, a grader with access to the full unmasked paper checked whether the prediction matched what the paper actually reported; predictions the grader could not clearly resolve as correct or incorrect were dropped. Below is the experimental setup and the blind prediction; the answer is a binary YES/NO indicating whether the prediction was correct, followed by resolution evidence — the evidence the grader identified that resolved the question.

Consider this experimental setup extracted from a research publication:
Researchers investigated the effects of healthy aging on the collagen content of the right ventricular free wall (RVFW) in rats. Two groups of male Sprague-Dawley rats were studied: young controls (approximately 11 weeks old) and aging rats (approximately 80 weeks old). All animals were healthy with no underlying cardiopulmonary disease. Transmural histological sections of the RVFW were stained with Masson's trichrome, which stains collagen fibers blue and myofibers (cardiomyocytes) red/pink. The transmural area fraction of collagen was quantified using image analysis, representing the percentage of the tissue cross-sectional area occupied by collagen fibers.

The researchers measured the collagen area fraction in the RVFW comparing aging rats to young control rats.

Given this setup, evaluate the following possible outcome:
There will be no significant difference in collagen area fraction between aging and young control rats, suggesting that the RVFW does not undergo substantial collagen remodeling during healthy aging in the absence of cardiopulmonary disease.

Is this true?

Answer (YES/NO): NO